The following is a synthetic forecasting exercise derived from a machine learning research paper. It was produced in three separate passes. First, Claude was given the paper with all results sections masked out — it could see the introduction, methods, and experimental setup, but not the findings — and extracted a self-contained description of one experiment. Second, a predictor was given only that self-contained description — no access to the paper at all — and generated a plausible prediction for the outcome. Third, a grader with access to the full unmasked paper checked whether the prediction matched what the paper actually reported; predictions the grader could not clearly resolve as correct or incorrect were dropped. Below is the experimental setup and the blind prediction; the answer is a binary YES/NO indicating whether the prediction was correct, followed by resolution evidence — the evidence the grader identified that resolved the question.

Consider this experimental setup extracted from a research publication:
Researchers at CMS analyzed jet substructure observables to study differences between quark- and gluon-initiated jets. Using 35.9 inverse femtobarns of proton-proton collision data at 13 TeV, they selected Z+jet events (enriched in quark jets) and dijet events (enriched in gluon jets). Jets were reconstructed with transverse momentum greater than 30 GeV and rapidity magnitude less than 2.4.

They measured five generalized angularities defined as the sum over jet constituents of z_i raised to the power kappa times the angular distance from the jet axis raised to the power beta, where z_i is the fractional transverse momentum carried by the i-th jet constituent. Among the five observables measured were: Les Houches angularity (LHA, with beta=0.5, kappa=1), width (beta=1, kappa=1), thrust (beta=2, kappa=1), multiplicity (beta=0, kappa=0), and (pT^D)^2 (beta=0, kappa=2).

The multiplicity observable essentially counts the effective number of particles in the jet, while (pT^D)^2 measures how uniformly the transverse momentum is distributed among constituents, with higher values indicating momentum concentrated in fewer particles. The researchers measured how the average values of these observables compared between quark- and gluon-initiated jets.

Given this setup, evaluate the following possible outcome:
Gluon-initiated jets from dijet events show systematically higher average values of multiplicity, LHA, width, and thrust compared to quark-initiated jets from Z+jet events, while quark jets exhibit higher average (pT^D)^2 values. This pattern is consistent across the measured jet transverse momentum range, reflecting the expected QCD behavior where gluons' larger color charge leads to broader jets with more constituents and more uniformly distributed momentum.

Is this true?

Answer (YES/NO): YES